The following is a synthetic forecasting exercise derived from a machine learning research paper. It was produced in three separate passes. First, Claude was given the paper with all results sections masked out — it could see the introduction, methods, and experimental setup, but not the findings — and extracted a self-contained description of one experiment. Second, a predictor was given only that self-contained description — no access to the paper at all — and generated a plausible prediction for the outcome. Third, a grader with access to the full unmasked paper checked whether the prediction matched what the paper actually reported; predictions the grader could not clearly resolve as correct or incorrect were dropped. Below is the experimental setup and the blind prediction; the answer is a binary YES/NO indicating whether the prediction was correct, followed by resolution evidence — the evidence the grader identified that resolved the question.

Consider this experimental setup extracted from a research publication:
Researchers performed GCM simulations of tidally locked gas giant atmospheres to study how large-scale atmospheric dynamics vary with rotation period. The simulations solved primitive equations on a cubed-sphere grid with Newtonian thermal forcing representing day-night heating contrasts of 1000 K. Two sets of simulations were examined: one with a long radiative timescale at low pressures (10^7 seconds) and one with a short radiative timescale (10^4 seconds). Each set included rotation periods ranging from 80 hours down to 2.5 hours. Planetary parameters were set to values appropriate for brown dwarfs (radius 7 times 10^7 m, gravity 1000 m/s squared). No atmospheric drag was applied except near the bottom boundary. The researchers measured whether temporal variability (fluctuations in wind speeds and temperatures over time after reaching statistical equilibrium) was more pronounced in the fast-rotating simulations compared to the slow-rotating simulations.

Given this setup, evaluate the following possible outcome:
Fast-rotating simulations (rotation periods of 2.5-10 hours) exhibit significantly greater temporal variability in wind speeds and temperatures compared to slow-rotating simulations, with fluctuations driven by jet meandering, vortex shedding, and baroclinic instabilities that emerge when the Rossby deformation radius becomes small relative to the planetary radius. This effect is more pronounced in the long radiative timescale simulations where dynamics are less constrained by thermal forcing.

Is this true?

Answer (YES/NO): NO